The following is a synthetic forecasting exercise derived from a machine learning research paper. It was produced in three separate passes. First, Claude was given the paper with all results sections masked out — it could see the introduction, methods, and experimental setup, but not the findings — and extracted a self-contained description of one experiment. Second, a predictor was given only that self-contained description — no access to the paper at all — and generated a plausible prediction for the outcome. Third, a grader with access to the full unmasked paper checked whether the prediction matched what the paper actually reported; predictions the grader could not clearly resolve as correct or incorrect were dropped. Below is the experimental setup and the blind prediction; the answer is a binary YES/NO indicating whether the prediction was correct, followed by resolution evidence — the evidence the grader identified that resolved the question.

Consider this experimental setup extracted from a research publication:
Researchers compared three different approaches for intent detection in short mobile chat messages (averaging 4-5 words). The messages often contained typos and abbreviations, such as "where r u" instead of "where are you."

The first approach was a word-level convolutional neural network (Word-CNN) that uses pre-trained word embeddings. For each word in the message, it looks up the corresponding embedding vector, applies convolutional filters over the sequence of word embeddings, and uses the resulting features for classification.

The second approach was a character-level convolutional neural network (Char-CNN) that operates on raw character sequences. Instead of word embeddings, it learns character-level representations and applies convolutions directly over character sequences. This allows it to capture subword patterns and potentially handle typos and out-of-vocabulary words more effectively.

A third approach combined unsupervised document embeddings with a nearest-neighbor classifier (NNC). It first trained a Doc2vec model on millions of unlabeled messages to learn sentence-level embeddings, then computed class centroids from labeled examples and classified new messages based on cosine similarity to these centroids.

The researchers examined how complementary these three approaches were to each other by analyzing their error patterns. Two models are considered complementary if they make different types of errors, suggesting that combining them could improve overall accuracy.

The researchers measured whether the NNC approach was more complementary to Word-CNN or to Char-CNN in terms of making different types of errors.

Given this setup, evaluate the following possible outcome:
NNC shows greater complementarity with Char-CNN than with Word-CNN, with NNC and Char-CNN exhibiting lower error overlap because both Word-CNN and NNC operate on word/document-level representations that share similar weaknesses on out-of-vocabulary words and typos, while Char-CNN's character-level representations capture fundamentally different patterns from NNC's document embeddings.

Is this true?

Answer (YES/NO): NO